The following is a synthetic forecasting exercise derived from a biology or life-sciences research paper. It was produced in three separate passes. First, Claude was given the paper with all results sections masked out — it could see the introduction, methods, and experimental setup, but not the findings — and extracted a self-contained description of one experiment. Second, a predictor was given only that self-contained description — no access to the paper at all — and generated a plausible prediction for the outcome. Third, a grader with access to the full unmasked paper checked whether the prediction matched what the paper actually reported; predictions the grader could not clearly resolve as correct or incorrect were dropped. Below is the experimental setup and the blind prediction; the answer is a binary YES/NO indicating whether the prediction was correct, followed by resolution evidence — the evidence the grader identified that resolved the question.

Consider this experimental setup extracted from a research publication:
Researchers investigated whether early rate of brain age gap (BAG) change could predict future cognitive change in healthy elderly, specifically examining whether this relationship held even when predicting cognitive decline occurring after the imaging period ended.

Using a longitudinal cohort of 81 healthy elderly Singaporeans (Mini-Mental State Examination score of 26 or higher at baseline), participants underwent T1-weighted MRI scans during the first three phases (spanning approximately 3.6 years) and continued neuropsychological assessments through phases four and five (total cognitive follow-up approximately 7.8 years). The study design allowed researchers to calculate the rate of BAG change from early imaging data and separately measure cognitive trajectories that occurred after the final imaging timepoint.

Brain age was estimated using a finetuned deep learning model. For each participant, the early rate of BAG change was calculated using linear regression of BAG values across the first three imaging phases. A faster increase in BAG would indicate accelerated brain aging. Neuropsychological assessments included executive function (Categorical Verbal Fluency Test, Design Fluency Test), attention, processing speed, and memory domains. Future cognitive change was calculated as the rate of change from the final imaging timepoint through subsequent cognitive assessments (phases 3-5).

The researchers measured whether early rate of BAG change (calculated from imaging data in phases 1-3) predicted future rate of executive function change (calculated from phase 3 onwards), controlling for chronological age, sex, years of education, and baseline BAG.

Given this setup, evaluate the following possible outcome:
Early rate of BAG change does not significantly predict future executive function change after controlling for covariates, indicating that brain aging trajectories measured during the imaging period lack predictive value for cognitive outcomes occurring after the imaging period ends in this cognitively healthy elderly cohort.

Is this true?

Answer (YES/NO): NO